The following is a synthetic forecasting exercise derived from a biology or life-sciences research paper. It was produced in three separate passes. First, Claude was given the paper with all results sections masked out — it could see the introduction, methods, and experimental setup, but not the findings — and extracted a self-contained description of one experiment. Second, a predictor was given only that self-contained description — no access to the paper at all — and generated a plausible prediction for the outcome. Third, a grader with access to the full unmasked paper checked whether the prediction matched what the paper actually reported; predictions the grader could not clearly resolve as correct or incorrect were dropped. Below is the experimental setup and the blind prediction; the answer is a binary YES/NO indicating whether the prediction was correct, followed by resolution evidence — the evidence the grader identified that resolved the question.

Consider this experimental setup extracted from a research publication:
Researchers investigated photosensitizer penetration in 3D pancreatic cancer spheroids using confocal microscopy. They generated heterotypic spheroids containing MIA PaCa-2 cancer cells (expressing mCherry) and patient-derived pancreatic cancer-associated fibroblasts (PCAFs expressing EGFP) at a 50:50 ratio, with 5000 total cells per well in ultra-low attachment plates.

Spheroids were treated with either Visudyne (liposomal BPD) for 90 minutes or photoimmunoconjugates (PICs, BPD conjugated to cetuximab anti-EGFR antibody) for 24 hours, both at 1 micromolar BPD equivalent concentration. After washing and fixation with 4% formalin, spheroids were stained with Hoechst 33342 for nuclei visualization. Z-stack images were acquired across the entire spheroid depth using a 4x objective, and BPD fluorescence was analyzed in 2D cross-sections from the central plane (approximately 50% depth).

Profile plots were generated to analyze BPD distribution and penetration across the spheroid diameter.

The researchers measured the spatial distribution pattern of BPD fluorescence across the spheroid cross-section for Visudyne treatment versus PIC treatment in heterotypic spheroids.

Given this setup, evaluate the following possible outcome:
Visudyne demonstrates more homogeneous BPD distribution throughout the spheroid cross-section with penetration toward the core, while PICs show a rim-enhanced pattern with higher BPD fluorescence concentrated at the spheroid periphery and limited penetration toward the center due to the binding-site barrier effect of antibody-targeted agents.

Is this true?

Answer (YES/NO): NO